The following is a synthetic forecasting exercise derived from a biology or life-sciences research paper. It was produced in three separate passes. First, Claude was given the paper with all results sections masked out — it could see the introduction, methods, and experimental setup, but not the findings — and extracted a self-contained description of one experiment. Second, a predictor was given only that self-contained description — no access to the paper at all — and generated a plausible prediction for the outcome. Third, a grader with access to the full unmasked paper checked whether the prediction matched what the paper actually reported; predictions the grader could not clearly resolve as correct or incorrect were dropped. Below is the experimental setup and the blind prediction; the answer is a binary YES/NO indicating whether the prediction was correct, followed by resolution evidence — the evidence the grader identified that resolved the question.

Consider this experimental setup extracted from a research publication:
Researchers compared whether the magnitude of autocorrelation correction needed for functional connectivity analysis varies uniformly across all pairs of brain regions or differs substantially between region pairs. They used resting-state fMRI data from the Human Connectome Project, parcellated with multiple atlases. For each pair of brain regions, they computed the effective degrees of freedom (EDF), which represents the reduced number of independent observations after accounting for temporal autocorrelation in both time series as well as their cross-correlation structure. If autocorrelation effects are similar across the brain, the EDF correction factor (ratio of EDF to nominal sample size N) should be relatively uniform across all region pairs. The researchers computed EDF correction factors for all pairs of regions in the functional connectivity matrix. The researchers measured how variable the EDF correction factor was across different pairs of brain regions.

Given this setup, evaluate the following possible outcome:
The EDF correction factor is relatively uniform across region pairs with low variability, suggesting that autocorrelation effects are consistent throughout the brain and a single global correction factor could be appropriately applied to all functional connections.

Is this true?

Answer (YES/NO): NO